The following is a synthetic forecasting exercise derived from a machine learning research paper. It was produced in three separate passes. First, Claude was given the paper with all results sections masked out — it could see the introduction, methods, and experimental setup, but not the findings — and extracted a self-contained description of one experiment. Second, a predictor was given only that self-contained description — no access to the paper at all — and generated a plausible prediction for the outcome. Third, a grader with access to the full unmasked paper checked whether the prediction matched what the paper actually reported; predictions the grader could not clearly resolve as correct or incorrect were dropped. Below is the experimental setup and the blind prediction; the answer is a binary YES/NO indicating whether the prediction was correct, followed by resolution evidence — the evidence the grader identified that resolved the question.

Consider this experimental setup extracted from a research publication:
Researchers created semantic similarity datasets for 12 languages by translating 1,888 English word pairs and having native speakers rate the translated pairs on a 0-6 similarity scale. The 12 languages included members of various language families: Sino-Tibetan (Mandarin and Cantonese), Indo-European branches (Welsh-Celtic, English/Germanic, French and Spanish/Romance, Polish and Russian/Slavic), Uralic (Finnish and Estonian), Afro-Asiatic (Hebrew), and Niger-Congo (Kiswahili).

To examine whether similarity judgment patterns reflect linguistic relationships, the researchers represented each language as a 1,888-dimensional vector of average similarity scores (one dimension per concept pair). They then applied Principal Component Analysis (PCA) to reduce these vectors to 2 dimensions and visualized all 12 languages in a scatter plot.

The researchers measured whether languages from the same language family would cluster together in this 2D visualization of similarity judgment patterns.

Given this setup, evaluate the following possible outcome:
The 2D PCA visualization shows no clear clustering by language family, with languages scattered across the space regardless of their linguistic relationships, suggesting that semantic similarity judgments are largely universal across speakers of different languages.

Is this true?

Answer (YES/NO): NO